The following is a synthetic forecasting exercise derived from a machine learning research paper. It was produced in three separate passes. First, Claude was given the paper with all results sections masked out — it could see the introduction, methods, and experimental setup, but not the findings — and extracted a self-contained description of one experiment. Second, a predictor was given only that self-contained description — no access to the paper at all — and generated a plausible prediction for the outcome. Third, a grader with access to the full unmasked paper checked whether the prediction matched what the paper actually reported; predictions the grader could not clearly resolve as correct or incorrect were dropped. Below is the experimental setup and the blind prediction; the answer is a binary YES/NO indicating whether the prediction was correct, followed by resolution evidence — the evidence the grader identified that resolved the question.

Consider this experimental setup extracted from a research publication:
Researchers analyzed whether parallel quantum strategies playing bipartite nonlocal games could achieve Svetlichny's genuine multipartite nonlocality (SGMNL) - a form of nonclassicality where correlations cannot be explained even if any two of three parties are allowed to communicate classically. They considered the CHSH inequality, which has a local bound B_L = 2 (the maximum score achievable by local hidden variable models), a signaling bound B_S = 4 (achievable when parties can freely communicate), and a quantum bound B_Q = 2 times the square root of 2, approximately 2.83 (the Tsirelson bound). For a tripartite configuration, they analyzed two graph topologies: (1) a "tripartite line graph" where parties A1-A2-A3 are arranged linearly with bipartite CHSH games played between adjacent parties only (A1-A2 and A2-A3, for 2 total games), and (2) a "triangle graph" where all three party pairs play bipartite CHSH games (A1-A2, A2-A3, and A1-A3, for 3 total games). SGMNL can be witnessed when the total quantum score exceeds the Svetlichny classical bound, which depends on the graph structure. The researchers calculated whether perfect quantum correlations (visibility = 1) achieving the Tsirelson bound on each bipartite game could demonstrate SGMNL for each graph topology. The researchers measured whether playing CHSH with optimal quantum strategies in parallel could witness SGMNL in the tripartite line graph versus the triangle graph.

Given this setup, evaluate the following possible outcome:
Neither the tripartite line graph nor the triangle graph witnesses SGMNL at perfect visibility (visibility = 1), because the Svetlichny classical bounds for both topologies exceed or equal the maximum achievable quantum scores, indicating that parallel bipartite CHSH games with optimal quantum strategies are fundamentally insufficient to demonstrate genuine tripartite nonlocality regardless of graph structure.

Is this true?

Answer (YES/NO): NO